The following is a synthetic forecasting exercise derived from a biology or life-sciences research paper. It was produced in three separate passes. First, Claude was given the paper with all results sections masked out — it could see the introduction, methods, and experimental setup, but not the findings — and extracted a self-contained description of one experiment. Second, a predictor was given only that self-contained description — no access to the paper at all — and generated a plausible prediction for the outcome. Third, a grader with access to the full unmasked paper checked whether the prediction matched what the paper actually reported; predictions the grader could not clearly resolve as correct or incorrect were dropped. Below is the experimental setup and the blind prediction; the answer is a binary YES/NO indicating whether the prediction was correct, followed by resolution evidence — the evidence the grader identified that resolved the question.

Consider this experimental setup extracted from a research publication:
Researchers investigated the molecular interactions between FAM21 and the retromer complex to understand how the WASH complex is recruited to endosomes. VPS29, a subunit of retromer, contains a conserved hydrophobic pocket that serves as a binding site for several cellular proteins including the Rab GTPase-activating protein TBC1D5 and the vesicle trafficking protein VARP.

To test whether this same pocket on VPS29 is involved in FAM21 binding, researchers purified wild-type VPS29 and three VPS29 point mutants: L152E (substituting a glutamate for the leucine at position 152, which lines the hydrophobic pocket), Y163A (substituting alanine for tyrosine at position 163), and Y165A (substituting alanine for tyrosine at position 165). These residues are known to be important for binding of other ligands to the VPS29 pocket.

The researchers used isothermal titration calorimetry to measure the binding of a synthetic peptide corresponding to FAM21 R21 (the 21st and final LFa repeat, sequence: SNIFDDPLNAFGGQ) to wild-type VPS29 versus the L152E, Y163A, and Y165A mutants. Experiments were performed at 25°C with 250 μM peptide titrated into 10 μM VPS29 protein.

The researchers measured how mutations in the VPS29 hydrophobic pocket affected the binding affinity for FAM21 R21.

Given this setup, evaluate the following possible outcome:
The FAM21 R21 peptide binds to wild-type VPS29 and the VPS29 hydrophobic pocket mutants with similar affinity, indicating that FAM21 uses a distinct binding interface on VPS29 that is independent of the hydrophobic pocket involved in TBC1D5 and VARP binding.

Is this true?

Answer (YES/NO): NO